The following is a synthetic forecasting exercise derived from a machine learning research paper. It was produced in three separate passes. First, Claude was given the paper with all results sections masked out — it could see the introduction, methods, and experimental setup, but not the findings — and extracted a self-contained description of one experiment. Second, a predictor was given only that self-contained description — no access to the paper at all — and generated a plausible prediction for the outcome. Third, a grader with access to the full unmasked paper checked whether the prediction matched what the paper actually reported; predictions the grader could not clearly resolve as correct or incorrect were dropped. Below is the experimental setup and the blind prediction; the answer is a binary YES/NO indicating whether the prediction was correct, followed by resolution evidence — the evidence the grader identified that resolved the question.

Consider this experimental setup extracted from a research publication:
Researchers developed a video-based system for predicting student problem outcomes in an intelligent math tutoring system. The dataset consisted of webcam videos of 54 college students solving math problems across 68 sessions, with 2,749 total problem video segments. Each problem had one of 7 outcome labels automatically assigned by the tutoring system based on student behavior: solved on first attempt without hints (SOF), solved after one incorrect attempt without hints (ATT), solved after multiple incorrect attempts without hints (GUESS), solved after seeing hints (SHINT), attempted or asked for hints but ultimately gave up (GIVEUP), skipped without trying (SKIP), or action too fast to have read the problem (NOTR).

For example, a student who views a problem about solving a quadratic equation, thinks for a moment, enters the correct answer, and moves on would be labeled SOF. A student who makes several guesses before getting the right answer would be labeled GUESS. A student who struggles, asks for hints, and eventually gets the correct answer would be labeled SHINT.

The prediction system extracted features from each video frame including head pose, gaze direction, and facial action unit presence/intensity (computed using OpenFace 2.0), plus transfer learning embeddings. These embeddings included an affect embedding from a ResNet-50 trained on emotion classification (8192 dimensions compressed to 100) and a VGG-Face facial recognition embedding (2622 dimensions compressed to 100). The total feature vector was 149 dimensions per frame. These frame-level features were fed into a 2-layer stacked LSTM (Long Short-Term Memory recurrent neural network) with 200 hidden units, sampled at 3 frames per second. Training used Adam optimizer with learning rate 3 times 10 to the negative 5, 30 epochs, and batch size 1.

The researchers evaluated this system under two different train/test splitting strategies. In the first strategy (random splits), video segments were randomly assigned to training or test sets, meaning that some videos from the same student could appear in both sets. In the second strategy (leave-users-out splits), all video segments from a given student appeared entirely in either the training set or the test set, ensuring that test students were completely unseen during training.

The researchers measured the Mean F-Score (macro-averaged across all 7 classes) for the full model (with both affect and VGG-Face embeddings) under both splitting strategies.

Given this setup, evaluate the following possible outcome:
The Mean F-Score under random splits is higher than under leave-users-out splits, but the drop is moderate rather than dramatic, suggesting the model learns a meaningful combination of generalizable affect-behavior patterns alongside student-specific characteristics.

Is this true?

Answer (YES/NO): YES